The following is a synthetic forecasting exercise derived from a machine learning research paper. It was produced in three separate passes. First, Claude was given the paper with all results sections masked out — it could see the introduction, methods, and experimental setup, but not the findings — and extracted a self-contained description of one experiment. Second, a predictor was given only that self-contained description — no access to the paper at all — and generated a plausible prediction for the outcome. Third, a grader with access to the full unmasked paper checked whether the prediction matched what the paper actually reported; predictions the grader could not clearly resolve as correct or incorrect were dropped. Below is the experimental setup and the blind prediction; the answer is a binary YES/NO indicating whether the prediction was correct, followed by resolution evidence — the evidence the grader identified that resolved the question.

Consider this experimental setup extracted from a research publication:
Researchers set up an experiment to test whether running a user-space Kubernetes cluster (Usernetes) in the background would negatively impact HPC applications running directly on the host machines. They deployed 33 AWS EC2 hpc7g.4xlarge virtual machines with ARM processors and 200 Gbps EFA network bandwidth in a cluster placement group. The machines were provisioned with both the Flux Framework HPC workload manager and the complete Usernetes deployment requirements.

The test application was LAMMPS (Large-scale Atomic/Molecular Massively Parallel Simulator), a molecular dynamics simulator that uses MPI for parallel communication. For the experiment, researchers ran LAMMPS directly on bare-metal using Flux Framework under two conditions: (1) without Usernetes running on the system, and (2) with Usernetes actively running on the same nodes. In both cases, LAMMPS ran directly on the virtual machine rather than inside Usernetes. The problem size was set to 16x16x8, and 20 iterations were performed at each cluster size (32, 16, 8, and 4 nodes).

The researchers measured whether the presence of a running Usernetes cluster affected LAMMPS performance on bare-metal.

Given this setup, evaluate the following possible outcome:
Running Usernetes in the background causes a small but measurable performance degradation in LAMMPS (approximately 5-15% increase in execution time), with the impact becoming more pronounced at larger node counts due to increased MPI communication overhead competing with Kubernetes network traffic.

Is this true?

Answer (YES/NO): NO